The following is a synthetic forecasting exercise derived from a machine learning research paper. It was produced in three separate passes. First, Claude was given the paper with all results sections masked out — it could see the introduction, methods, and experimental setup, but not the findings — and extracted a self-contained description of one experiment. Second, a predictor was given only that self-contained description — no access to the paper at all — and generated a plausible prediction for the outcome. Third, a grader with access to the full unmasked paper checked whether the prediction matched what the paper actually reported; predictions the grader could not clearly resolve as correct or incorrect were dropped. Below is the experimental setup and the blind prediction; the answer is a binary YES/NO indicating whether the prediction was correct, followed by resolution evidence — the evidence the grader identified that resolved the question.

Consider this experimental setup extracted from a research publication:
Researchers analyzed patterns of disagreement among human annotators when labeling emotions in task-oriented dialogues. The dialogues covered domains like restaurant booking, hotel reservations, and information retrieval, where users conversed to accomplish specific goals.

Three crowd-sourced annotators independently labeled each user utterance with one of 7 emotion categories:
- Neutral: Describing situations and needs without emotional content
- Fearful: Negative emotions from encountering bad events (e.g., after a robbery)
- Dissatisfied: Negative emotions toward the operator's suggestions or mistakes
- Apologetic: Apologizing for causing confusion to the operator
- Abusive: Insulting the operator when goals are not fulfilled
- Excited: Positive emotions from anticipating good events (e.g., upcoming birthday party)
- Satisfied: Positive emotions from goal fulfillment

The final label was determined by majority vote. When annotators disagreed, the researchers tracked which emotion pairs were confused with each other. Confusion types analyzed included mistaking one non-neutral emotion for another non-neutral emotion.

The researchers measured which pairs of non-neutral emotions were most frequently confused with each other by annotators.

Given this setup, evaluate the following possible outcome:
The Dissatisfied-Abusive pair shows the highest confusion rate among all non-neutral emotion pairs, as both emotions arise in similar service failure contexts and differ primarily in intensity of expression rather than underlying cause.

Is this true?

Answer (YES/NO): NO